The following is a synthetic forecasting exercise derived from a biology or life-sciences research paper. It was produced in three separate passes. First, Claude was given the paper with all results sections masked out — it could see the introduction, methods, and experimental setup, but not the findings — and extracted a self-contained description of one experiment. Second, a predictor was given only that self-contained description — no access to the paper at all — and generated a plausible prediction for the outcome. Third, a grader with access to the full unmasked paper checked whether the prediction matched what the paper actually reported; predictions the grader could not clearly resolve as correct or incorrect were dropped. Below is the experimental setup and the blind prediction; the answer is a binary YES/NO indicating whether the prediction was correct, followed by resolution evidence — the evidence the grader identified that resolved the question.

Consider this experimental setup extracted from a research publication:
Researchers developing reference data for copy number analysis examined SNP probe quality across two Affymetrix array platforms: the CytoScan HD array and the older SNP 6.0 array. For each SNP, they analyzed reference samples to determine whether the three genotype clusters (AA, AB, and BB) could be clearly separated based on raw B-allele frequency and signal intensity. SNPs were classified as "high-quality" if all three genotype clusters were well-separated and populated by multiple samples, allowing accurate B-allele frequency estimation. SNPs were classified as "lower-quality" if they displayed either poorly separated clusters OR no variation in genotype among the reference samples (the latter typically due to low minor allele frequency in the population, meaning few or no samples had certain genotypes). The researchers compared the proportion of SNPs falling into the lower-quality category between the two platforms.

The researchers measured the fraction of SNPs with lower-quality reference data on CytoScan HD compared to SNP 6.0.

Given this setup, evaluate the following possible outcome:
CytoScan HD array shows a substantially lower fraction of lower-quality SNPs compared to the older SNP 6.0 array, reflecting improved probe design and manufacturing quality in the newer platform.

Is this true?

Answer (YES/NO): YES